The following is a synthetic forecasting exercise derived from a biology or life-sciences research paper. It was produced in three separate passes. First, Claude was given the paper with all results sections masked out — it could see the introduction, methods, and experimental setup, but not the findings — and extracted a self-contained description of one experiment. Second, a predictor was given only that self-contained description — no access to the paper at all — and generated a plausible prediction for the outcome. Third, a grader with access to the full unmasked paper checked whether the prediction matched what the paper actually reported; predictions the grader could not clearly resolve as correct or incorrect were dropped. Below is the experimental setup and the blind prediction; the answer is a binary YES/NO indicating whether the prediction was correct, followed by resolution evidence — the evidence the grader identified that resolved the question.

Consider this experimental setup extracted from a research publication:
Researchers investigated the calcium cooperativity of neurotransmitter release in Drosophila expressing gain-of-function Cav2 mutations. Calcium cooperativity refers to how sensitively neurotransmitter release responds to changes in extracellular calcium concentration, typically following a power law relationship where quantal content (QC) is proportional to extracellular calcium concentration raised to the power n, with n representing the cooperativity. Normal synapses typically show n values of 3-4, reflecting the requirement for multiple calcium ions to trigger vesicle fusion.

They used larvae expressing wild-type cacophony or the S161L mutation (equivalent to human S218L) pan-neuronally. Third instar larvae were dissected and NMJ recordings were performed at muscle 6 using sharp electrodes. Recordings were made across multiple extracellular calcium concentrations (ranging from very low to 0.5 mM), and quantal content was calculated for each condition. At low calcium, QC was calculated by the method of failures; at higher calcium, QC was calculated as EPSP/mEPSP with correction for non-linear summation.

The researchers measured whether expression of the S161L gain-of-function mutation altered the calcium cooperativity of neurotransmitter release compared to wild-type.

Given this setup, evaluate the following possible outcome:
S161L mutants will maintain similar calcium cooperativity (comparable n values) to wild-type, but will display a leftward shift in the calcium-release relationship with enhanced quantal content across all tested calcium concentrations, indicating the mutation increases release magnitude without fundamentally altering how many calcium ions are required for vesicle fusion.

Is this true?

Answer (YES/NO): NO